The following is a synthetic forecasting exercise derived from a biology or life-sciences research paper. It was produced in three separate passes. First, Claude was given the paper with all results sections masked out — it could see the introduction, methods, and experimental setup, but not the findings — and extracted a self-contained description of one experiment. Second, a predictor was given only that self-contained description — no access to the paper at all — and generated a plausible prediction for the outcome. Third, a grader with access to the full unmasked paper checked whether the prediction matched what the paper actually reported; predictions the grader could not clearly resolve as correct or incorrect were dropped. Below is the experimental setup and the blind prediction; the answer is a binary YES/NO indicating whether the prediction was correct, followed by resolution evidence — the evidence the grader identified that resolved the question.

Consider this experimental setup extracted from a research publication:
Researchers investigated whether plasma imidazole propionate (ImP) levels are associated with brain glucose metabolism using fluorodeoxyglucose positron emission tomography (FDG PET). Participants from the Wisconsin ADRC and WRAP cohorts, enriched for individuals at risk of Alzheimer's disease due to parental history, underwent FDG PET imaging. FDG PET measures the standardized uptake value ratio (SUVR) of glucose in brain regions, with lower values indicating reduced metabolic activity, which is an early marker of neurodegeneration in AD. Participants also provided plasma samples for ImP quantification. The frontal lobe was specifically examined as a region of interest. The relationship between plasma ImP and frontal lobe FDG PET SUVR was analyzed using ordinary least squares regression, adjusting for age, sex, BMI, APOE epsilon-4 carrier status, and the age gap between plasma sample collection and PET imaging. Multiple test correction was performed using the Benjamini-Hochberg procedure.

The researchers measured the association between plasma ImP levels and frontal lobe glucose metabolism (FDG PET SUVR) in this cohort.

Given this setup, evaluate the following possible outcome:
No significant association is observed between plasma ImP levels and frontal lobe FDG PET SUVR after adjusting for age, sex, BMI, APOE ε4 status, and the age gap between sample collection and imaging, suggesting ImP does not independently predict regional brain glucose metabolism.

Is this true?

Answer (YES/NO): YES